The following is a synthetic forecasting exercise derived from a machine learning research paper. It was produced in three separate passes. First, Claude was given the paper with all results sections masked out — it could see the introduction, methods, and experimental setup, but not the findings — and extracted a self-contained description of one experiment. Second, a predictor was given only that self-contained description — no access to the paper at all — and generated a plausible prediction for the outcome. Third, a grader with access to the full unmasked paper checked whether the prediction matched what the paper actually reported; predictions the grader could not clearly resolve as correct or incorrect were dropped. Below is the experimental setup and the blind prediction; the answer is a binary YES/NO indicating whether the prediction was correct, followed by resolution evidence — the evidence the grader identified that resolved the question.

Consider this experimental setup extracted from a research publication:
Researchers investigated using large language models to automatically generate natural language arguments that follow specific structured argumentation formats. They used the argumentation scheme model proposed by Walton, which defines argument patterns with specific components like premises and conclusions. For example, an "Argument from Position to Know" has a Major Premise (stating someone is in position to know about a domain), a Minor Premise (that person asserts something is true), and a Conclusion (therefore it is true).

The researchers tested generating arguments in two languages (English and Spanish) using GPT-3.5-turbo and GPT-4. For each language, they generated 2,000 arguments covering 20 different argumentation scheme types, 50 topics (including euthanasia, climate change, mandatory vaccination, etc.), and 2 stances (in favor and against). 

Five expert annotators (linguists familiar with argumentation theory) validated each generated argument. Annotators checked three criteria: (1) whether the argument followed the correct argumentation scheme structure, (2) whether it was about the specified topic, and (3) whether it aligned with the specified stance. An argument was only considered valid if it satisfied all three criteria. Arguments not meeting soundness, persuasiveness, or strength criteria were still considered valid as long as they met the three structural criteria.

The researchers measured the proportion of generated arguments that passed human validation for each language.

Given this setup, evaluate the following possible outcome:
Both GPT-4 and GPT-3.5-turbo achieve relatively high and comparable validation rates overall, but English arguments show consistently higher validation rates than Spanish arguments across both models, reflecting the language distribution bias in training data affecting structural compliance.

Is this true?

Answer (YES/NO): NO